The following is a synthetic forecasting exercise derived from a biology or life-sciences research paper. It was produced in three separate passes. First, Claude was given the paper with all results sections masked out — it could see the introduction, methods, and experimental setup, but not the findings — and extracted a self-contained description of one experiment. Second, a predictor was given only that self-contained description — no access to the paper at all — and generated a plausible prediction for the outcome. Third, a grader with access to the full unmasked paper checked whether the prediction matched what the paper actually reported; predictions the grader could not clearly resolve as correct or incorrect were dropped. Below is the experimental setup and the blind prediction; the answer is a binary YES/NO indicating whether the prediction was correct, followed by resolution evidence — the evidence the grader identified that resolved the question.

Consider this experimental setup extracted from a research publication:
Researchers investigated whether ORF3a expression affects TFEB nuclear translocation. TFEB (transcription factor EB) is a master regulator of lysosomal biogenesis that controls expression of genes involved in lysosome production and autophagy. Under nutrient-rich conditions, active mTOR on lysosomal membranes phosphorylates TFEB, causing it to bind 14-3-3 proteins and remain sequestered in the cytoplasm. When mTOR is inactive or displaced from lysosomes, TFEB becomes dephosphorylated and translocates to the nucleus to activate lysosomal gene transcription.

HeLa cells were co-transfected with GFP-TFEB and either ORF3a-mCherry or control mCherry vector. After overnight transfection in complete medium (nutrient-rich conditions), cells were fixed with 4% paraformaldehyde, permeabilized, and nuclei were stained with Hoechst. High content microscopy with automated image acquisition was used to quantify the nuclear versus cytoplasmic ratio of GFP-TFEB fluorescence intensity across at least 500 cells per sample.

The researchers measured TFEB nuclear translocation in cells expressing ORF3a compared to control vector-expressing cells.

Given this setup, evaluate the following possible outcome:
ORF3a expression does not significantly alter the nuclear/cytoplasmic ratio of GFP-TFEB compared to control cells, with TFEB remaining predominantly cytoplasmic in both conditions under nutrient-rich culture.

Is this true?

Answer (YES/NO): NO